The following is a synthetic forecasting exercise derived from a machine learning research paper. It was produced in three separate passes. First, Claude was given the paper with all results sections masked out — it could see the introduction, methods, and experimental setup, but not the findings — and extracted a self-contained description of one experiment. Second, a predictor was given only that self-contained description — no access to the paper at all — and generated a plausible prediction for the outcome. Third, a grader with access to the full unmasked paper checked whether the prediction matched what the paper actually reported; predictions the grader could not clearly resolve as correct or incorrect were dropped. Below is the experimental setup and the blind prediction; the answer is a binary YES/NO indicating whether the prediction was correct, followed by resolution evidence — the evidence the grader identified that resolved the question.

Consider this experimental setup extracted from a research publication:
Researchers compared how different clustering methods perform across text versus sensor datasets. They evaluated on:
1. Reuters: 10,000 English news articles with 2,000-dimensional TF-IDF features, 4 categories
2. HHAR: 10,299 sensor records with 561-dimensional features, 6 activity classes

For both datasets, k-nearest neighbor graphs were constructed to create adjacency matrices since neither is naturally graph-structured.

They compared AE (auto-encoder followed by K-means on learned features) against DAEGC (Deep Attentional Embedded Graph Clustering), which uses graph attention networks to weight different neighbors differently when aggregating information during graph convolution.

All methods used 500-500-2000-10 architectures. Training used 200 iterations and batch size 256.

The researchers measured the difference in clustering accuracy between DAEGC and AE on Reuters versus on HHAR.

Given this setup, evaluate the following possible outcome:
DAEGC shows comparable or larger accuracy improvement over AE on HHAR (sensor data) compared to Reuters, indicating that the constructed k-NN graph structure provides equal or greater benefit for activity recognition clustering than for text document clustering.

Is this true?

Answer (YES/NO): YES